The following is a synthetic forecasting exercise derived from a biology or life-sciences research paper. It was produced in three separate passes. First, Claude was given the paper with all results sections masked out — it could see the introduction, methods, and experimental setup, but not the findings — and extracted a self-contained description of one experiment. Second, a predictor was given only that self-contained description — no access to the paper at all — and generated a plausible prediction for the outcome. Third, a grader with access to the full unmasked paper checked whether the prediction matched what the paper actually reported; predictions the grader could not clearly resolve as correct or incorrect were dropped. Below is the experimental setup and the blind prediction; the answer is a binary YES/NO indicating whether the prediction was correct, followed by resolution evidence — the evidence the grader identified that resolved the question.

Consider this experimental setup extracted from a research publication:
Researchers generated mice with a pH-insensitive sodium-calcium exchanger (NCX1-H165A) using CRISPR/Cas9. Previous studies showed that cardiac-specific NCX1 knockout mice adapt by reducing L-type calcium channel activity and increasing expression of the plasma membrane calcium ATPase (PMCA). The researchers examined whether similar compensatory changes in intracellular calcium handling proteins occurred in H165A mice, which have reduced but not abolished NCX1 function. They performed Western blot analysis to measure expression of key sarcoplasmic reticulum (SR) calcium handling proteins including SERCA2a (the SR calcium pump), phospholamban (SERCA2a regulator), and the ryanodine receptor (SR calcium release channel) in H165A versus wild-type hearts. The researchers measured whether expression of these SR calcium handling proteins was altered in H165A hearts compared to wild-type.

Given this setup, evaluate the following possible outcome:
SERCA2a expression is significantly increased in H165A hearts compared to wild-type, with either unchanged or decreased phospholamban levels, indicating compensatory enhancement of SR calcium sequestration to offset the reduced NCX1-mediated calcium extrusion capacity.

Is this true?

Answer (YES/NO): NO